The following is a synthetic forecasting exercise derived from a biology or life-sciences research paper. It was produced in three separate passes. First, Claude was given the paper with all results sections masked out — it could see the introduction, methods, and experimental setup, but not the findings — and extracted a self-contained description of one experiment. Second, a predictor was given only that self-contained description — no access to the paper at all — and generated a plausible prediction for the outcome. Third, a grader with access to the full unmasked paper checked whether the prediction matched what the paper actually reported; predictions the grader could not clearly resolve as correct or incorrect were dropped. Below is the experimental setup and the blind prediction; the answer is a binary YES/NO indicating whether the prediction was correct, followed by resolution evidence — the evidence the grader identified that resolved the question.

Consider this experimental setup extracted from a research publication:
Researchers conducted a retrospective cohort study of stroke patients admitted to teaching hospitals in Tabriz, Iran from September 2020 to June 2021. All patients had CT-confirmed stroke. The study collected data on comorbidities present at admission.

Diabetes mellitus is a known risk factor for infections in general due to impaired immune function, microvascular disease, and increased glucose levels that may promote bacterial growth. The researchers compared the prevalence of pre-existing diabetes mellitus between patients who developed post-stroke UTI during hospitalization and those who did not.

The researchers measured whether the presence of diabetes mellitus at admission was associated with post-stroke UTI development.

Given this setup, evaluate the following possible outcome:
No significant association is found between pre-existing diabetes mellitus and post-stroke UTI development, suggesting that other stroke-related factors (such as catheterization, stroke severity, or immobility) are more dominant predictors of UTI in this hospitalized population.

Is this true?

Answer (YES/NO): NO